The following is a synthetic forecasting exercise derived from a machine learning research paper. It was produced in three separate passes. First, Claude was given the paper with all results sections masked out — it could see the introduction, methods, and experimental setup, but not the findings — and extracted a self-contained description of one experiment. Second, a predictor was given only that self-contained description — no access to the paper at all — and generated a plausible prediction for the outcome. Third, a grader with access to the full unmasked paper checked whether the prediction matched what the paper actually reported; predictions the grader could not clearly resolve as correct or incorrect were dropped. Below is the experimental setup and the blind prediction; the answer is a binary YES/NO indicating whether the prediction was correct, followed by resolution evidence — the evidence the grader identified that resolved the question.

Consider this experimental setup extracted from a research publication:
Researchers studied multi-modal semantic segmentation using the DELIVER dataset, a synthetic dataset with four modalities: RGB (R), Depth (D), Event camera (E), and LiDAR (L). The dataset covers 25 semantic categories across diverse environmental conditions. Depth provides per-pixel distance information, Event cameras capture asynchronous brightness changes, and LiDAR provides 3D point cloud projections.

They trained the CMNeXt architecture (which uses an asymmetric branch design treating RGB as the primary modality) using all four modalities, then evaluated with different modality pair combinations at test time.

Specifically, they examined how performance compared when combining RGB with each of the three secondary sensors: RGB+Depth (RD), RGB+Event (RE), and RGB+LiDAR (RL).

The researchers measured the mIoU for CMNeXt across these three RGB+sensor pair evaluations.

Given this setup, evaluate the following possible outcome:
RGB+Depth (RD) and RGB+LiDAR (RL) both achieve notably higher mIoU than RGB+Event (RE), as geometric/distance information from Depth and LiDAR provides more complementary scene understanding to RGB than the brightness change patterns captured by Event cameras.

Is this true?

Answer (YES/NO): NO